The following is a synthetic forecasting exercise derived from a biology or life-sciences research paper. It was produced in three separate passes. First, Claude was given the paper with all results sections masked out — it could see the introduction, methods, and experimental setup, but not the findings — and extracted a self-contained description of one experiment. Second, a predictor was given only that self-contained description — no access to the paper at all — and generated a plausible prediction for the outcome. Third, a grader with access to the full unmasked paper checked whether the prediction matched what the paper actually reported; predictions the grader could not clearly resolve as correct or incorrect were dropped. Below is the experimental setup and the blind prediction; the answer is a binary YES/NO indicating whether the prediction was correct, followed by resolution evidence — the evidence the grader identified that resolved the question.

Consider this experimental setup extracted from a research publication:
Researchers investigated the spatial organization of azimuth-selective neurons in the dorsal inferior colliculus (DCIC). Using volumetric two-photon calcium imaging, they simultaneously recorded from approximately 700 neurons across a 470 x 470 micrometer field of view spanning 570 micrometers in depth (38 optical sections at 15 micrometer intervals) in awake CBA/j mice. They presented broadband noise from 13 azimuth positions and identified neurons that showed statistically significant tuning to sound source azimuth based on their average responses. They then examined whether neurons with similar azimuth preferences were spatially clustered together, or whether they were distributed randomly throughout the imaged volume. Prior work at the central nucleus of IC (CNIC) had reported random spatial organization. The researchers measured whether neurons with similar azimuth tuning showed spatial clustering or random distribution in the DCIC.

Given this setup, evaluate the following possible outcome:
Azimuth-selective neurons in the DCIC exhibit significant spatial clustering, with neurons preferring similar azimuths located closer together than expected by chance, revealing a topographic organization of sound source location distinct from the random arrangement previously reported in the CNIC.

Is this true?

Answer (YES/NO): NO